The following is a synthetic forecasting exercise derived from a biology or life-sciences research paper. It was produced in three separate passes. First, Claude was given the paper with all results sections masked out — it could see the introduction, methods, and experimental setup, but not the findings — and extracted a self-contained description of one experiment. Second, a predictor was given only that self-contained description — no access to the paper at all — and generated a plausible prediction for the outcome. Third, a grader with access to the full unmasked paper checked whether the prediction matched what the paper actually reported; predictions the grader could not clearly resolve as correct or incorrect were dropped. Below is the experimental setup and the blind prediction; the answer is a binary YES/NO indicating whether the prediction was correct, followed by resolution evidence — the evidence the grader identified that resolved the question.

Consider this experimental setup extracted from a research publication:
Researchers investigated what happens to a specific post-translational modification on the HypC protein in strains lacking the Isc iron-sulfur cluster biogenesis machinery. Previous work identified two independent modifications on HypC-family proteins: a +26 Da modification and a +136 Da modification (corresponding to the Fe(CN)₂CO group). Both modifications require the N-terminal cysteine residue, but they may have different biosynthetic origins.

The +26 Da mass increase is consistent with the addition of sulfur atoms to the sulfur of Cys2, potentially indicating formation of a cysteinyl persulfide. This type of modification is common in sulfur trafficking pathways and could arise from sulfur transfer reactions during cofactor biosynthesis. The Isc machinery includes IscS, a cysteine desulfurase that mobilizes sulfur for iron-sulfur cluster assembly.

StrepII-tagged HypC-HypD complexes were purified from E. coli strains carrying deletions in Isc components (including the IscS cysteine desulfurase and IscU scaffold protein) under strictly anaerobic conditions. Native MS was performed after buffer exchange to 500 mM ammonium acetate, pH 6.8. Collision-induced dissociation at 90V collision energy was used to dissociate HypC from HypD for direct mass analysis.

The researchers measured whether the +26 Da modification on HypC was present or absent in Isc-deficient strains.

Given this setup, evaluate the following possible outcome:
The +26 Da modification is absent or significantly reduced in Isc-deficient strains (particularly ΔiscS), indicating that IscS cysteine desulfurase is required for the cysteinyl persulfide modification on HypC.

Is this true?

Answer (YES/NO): NO